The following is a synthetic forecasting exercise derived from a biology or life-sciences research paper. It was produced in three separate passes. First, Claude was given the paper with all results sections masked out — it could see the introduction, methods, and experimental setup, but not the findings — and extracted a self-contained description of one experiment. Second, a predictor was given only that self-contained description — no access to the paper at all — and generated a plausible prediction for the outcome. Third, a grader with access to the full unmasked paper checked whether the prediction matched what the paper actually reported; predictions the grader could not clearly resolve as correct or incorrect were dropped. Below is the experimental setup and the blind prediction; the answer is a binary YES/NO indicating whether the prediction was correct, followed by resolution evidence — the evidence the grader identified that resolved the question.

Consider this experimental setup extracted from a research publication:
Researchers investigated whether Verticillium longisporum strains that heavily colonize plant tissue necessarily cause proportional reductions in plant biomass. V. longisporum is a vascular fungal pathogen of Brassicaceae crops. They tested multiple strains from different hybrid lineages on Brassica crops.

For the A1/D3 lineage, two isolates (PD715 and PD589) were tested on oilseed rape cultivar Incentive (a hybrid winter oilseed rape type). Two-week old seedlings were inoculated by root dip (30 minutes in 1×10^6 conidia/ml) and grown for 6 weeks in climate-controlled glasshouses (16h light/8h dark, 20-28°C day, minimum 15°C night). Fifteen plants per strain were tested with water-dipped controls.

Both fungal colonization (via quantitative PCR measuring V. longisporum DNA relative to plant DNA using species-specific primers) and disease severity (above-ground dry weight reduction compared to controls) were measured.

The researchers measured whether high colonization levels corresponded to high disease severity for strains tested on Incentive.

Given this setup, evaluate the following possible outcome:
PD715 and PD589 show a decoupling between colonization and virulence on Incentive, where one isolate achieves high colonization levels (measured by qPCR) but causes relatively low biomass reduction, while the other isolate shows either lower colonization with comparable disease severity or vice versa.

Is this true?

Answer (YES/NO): YES